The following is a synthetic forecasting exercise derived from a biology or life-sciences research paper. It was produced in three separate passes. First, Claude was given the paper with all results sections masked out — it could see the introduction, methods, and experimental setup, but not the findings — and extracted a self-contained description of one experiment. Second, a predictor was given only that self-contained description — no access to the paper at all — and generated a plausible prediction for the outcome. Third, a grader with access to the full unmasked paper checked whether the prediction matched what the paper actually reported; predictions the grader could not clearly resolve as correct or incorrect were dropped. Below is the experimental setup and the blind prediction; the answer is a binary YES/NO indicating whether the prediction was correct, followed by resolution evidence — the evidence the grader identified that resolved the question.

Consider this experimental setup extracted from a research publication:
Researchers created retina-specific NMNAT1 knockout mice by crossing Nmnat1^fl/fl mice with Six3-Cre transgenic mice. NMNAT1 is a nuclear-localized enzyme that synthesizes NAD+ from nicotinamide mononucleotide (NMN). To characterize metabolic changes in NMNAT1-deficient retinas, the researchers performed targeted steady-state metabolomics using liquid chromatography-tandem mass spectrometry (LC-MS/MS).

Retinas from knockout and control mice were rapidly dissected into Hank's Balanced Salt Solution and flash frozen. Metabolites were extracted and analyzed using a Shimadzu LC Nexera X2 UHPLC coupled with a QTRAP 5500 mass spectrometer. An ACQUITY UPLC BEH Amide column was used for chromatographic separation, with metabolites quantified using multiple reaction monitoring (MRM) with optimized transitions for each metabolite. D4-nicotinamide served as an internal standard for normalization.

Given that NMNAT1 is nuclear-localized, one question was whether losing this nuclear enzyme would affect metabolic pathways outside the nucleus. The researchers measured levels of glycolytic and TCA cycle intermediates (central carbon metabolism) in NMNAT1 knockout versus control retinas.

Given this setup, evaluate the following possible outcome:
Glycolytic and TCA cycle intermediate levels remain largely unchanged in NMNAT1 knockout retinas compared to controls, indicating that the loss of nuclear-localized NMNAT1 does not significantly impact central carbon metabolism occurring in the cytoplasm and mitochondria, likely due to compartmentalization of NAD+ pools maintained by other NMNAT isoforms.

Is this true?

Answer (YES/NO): NO